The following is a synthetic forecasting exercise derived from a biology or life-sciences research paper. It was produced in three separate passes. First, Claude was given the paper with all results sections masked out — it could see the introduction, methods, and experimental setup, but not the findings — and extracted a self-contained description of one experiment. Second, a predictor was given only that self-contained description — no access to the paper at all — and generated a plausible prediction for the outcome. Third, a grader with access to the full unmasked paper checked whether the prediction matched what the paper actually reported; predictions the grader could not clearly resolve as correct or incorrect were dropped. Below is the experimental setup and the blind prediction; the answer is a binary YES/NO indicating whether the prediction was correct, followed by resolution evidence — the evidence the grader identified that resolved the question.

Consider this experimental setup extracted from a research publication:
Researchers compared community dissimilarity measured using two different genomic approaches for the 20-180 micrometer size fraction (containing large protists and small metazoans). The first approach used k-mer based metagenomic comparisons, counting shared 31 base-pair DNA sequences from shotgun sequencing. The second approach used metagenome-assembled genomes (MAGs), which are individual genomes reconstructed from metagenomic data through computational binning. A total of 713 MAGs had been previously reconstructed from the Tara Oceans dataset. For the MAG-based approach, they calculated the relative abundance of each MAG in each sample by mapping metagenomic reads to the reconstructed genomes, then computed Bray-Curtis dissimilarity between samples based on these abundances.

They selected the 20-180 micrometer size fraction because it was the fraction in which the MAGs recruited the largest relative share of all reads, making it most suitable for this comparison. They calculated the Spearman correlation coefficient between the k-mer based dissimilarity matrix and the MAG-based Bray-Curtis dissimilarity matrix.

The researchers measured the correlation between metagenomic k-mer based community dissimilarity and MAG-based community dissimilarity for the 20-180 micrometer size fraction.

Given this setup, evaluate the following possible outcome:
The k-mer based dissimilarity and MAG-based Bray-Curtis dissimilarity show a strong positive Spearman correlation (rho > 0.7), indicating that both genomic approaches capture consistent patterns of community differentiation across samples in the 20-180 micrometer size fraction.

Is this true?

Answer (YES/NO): YES